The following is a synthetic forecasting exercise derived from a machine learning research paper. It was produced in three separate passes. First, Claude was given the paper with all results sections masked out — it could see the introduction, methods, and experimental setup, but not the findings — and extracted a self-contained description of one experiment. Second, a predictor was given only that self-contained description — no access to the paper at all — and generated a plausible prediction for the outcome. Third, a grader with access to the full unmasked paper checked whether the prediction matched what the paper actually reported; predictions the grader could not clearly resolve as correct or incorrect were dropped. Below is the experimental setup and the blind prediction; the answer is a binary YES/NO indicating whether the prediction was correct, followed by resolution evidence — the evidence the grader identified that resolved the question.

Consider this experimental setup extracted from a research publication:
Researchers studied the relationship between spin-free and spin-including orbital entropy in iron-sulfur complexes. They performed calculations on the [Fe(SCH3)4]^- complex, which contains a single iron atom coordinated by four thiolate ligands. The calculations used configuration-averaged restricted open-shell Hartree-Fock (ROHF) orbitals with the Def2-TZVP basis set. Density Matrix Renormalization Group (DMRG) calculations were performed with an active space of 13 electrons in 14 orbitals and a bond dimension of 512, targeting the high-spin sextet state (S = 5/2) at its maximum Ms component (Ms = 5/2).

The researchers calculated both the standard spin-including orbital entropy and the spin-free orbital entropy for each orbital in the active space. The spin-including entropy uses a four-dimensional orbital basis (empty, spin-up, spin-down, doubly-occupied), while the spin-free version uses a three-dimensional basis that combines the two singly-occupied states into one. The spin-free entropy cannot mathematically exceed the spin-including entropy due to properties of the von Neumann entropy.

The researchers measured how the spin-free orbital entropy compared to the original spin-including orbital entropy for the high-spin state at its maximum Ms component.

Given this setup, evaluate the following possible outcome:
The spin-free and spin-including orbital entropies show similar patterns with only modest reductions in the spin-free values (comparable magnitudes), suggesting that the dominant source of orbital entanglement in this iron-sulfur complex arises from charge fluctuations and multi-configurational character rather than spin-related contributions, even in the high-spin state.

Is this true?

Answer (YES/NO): NO